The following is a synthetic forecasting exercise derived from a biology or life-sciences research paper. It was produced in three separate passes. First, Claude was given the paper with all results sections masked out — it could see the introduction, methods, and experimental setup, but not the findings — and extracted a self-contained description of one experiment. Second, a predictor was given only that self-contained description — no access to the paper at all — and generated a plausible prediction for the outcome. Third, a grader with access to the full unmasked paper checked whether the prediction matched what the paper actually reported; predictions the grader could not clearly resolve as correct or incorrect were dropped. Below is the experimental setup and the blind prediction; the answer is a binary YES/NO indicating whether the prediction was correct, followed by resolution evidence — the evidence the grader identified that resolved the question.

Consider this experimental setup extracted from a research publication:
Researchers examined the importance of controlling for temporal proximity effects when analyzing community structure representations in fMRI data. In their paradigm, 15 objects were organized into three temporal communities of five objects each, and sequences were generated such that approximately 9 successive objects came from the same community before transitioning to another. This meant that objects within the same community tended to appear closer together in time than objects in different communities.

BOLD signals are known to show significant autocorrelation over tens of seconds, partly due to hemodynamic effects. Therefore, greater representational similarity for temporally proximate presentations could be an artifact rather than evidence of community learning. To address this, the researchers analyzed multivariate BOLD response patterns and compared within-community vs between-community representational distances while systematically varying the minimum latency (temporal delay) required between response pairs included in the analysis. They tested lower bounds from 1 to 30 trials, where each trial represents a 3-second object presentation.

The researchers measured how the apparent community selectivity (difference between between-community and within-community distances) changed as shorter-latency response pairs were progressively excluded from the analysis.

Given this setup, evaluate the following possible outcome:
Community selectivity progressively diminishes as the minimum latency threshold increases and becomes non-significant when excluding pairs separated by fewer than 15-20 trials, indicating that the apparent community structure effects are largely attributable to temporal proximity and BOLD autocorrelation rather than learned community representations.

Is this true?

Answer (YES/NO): NO